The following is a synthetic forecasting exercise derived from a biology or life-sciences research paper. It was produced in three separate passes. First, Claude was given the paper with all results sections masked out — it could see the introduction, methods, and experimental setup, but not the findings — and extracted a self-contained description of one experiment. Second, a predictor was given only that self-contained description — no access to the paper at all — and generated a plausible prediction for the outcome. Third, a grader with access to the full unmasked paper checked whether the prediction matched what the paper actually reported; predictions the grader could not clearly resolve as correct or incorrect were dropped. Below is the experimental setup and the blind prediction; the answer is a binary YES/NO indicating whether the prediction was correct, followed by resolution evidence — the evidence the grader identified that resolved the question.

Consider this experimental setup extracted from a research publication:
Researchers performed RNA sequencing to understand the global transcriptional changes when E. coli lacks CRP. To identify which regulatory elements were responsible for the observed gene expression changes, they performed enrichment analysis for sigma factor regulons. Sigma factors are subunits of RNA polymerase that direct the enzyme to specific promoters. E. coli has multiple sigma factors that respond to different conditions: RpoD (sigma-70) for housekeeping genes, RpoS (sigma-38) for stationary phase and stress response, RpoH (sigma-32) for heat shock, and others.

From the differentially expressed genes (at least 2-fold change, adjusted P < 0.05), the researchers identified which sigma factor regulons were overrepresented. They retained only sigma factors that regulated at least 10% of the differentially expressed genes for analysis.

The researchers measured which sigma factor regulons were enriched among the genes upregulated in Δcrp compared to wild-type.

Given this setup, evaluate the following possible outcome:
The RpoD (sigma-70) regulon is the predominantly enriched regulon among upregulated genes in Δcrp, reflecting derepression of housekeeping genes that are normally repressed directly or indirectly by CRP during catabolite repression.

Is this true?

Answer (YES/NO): NO